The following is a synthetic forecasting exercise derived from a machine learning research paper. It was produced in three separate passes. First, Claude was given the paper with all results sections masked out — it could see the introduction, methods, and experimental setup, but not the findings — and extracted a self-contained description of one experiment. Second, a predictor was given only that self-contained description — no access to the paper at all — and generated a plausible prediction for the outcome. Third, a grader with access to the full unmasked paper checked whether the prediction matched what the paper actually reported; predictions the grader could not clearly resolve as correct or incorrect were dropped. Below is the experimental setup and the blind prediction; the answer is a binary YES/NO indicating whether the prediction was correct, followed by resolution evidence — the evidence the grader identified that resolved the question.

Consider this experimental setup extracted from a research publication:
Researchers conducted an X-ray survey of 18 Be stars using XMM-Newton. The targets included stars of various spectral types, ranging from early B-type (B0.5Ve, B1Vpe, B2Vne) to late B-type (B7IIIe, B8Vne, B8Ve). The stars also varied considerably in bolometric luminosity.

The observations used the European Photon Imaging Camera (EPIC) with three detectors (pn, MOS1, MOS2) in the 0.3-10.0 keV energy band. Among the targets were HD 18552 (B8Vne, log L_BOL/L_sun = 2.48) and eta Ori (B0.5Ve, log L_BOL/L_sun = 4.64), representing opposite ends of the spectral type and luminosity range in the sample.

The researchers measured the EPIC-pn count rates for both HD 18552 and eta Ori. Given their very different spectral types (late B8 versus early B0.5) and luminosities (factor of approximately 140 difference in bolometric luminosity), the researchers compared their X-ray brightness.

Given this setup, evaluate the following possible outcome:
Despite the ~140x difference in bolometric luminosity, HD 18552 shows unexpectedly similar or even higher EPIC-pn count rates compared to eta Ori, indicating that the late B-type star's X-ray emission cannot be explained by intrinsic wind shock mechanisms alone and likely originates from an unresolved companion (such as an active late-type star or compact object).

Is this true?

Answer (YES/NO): NO